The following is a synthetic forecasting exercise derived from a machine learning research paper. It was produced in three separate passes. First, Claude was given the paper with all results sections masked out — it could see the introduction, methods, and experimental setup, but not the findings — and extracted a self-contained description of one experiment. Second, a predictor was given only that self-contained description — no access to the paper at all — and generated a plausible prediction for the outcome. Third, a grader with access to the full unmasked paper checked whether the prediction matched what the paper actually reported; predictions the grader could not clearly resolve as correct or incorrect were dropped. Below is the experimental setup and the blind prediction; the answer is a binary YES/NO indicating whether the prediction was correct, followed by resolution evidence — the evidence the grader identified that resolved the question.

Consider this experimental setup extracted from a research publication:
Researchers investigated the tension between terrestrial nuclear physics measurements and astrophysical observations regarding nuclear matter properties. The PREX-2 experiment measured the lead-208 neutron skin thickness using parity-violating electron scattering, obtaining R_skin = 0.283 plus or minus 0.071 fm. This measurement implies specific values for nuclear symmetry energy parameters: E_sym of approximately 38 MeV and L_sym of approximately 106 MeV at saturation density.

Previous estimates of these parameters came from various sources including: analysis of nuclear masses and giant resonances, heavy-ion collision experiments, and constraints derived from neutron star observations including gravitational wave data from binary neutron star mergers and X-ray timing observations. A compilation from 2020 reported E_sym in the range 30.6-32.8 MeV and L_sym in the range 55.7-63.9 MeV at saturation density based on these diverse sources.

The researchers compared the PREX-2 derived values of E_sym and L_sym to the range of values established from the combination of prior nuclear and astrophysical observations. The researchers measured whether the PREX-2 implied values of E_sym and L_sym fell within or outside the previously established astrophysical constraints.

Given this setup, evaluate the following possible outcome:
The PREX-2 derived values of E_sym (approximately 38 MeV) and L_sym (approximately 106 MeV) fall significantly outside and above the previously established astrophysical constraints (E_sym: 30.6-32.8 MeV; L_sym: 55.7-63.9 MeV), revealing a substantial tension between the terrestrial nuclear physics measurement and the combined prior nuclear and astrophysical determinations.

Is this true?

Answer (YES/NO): YES